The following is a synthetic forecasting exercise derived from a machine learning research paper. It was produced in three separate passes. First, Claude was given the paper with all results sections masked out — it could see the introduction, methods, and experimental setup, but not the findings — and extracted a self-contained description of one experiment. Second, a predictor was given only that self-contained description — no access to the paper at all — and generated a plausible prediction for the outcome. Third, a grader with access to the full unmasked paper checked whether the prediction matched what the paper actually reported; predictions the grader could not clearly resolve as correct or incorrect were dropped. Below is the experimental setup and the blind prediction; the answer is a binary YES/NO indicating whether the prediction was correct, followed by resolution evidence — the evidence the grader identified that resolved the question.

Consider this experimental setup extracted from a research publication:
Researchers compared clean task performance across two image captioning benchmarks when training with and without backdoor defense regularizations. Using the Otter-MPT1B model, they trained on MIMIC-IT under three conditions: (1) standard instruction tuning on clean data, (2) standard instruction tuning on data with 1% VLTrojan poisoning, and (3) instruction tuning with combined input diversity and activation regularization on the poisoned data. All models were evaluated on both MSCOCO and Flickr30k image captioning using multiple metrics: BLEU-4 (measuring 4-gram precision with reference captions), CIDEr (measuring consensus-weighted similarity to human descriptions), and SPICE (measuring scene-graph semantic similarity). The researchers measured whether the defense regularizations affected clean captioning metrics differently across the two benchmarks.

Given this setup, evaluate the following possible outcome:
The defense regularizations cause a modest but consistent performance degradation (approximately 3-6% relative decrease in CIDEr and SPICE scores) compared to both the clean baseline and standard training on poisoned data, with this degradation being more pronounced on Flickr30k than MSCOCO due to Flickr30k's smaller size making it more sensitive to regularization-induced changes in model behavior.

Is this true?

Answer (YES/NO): NO